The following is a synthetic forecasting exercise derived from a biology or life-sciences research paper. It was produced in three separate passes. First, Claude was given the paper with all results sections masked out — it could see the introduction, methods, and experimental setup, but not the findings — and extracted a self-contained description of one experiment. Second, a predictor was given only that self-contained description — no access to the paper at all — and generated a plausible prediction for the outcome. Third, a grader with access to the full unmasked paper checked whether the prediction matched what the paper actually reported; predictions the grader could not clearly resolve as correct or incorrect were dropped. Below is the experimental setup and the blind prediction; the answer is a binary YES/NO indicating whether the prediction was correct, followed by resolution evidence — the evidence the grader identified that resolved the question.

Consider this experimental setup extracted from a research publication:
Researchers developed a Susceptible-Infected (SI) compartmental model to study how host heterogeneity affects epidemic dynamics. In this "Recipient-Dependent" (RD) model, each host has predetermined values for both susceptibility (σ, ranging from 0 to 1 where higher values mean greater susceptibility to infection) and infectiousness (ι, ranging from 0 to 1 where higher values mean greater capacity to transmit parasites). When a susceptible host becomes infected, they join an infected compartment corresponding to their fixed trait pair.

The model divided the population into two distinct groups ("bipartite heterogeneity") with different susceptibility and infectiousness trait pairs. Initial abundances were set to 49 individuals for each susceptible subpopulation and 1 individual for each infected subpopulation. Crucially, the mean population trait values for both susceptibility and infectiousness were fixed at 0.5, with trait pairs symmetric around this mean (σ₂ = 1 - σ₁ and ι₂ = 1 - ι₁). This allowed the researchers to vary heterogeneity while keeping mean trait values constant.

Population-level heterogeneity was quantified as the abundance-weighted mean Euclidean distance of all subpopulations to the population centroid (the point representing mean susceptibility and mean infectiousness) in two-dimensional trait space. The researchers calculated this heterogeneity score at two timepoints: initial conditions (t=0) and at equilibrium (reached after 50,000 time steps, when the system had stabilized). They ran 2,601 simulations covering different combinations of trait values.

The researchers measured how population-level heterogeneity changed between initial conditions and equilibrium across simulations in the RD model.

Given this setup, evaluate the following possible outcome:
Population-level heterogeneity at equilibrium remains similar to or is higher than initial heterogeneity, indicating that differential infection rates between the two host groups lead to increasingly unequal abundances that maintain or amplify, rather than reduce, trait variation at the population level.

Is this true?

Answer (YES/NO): YES